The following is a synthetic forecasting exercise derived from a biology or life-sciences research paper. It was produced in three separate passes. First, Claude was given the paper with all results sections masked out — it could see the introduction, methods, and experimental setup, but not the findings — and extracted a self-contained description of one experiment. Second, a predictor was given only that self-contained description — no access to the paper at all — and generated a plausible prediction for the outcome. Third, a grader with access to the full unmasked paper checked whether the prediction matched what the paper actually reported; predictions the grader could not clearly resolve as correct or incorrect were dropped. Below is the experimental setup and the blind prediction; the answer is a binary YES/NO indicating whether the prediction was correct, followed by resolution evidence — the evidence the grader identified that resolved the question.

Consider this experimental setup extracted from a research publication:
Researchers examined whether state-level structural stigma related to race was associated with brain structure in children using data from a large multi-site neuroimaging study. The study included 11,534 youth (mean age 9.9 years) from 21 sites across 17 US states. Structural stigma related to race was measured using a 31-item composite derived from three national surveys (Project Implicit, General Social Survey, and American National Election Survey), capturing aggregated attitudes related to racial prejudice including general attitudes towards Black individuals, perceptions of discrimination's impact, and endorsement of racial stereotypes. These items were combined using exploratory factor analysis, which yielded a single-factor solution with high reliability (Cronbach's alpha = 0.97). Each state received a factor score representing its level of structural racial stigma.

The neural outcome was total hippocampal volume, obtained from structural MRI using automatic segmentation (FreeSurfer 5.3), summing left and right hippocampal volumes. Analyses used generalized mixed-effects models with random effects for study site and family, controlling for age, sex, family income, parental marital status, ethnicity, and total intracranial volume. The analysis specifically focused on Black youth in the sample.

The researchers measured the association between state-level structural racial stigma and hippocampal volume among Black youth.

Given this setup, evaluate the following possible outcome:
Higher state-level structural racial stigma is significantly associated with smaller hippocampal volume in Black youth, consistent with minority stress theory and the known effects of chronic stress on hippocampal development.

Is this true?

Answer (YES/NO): YES